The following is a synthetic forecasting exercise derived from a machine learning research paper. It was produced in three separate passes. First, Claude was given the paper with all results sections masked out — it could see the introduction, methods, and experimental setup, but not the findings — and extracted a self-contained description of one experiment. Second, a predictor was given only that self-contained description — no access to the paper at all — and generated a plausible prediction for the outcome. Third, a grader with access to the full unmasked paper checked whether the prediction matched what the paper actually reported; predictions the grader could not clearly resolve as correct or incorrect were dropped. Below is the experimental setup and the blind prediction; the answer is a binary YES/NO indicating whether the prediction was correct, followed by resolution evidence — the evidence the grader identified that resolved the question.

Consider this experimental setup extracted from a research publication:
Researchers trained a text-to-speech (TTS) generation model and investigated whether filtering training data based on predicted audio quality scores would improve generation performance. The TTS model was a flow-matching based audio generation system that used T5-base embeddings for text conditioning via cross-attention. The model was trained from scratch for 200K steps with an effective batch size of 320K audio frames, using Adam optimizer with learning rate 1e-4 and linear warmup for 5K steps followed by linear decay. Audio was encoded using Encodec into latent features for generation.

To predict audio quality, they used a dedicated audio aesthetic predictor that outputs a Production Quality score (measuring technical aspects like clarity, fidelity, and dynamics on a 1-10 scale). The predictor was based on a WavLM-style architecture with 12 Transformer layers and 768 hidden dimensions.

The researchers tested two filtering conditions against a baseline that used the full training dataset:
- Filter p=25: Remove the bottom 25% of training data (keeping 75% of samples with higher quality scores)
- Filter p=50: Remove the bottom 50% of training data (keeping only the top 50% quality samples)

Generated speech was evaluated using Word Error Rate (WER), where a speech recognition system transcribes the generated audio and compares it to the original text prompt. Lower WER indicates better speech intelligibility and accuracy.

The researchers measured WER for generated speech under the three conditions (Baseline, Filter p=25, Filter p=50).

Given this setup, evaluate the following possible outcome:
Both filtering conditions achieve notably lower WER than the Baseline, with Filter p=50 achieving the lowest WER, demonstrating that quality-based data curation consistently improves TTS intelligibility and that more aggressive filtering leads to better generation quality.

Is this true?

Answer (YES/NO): NO